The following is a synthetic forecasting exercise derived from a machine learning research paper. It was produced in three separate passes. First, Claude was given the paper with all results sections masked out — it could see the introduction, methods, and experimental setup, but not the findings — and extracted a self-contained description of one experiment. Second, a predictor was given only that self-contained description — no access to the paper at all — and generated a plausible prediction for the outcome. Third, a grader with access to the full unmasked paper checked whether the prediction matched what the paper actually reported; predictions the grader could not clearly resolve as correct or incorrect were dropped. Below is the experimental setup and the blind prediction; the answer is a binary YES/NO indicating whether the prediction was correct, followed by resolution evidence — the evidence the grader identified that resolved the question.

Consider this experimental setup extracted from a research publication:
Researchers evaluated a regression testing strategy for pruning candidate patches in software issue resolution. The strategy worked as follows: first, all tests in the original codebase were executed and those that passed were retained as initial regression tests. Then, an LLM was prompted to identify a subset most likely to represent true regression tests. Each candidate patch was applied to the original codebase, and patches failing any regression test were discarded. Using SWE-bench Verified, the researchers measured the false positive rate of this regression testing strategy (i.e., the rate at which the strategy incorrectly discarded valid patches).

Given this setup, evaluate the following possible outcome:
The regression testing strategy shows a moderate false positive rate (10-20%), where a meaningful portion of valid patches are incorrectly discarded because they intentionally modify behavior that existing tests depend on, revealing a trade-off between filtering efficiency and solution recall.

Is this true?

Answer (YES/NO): NO